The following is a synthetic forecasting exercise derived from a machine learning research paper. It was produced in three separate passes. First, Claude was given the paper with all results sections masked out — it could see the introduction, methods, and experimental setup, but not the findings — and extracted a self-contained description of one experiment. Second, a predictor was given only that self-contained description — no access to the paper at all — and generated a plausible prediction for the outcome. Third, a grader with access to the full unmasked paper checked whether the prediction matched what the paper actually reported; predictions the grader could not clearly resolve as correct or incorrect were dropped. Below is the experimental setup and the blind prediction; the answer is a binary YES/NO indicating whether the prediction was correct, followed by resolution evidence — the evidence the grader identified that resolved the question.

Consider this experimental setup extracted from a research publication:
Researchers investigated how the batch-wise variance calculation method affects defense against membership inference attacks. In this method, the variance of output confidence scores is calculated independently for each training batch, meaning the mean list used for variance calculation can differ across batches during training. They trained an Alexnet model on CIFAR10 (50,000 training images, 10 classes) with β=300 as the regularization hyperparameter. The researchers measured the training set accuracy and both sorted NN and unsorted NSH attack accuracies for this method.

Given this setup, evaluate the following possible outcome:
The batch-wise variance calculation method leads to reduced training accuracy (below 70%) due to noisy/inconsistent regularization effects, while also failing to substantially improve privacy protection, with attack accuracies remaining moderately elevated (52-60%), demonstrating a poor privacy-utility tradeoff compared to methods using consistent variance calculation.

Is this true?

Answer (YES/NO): NO